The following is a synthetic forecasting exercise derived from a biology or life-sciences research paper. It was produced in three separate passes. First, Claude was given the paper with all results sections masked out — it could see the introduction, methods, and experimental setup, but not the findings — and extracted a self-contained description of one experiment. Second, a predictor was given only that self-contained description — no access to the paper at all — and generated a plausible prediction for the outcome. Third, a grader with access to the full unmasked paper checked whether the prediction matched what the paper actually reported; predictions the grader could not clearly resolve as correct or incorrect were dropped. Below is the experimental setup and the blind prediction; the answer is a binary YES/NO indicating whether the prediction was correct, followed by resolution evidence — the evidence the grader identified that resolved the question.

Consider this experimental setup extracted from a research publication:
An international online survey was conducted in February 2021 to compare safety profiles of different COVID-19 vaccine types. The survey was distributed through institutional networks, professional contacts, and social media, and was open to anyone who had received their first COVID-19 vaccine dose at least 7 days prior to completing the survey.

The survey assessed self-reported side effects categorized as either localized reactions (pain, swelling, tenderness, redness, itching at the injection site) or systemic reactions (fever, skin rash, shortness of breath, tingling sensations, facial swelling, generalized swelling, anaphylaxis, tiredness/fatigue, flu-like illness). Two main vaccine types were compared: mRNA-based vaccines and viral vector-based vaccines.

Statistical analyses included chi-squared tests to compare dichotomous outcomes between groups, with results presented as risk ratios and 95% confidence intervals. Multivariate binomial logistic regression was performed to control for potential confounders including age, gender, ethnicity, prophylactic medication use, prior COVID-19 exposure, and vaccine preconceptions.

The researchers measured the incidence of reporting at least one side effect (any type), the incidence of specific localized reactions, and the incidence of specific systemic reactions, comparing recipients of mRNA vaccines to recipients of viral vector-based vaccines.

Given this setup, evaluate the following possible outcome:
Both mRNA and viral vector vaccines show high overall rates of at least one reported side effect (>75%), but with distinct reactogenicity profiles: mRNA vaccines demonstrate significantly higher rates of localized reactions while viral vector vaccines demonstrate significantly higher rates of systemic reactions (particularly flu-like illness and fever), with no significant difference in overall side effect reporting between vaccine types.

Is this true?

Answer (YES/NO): NO